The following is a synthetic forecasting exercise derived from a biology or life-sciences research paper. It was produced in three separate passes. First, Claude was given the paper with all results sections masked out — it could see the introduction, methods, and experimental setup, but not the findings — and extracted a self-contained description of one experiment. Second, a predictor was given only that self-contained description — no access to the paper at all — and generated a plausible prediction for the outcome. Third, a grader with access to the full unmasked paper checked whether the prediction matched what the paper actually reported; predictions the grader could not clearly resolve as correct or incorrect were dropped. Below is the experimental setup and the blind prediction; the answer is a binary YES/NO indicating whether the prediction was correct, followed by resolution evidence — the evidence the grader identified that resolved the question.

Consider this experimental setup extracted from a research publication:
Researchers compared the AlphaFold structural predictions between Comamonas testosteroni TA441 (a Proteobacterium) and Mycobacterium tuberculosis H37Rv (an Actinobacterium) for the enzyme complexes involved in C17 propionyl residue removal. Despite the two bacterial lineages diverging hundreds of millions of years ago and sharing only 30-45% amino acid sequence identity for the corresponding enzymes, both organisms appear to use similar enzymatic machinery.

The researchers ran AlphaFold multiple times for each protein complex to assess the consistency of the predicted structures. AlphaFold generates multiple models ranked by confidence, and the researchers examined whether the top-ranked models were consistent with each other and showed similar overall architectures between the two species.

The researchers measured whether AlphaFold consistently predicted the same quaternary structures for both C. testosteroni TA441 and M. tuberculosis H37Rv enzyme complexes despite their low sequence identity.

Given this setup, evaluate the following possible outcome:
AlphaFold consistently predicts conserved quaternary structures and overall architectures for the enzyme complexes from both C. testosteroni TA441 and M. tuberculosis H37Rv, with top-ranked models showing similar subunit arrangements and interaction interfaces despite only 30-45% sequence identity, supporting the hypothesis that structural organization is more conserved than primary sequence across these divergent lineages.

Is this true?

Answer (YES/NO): YES